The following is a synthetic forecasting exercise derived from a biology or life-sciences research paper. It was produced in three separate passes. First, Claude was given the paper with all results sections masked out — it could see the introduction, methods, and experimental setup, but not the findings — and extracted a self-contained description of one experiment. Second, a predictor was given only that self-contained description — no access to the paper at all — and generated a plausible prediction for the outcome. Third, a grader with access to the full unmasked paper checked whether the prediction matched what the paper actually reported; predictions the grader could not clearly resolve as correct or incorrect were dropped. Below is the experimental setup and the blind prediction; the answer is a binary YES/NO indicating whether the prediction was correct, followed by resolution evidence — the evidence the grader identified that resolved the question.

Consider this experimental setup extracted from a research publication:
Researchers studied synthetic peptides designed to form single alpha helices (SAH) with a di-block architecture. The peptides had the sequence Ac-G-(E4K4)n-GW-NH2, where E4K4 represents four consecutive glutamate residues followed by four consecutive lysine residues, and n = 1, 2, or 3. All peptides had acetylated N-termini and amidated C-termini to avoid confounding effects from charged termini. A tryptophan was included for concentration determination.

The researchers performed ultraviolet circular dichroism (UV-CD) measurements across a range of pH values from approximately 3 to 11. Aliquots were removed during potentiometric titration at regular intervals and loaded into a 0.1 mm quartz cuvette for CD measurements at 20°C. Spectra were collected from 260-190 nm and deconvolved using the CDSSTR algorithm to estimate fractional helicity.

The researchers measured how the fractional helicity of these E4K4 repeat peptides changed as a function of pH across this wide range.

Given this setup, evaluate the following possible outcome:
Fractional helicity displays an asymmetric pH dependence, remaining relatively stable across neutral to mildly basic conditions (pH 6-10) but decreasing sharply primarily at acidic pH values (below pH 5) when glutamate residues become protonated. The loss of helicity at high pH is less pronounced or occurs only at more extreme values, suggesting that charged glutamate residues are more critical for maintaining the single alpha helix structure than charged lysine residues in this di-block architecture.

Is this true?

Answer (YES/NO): NO